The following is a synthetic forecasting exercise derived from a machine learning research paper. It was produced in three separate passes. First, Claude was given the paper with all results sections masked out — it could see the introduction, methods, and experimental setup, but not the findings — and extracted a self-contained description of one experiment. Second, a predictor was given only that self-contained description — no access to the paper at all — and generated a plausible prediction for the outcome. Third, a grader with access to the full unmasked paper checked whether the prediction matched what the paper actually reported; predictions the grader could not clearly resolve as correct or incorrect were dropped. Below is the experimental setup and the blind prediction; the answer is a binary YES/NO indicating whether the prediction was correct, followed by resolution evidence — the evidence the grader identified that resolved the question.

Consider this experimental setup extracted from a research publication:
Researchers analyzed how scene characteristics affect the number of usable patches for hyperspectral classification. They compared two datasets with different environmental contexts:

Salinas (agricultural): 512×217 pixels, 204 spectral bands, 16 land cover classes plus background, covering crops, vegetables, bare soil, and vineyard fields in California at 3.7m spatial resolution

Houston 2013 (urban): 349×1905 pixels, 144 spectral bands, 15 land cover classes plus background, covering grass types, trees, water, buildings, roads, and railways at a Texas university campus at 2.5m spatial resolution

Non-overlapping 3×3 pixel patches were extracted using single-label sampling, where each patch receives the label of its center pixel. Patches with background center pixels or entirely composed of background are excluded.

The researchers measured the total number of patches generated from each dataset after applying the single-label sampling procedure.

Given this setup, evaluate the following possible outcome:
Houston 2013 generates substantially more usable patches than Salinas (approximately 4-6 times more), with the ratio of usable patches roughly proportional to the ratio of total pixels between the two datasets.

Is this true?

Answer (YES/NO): NO